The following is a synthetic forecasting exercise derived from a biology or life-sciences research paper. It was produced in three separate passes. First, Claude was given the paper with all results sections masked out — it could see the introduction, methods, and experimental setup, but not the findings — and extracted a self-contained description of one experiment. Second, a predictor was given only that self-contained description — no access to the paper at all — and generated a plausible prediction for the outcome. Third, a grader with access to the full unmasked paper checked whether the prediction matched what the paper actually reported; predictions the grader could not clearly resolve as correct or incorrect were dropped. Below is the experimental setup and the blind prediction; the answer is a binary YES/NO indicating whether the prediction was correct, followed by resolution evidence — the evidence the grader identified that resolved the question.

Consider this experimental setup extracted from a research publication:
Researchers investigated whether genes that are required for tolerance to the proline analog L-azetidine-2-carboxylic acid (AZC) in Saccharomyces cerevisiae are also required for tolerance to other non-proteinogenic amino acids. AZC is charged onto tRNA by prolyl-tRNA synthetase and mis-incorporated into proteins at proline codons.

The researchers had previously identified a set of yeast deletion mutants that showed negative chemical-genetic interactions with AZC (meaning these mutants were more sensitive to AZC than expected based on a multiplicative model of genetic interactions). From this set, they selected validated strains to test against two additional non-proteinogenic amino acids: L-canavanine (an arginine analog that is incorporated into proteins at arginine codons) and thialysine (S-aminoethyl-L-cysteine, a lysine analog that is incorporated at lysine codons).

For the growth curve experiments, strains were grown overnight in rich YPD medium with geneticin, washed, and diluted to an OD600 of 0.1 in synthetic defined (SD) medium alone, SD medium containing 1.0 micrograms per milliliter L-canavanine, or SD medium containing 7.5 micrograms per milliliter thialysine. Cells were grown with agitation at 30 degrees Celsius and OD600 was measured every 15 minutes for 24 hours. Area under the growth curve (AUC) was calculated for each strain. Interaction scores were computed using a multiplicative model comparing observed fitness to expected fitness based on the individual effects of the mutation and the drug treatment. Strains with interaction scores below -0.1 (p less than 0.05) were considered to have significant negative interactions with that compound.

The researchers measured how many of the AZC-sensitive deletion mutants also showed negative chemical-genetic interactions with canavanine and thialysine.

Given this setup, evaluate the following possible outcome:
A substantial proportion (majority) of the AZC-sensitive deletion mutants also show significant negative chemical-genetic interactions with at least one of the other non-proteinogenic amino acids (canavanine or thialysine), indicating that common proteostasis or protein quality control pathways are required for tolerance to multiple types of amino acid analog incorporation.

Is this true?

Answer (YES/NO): NO